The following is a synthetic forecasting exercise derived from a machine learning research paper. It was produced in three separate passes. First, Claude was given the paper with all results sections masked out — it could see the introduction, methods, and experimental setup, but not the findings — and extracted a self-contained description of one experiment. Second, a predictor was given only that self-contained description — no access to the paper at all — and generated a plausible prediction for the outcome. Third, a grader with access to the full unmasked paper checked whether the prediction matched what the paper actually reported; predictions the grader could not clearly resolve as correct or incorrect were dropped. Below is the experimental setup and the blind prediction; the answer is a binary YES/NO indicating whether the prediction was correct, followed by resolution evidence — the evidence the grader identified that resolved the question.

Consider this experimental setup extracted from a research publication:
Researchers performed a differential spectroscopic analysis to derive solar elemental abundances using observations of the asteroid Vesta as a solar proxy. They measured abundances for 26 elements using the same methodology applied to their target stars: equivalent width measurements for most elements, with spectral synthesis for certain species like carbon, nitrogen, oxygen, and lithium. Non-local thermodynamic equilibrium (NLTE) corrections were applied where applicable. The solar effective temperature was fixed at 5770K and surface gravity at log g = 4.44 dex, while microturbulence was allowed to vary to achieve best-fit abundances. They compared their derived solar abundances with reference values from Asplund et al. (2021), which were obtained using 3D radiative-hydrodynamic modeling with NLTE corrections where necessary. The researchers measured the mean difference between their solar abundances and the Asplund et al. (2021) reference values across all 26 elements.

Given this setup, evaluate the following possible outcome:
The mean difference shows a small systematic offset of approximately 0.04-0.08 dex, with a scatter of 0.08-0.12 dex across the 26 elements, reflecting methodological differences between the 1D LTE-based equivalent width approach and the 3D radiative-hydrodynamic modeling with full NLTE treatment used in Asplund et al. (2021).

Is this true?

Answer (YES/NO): NO